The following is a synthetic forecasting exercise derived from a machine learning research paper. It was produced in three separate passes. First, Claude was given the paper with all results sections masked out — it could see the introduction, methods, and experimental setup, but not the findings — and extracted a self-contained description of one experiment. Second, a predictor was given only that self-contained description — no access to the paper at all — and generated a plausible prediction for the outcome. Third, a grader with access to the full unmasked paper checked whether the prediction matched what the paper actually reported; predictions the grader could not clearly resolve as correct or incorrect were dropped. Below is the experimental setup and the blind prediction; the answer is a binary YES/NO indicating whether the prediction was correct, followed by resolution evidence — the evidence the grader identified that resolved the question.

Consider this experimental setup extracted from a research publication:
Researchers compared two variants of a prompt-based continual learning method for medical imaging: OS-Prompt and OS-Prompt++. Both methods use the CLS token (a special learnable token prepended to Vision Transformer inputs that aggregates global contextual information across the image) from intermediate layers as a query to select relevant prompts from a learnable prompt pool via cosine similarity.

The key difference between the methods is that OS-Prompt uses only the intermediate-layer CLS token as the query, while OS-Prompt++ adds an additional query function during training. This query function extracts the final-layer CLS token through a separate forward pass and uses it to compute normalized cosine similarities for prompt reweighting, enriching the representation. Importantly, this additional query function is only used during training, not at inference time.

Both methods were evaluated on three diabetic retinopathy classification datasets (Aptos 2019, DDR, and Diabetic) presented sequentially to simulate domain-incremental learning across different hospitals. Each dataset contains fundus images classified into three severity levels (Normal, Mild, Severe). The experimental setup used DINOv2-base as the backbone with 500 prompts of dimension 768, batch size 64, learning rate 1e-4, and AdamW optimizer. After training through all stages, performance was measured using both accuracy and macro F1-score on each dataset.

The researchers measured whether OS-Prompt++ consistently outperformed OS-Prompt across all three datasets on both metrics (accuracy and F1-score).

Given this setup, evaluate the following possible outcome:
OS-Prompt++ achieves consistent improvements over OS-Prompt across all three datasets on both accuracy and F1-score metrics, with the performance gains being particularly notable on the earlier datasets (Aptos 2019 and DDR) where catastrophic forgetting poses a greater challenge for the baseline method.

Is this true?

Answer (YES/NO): NO